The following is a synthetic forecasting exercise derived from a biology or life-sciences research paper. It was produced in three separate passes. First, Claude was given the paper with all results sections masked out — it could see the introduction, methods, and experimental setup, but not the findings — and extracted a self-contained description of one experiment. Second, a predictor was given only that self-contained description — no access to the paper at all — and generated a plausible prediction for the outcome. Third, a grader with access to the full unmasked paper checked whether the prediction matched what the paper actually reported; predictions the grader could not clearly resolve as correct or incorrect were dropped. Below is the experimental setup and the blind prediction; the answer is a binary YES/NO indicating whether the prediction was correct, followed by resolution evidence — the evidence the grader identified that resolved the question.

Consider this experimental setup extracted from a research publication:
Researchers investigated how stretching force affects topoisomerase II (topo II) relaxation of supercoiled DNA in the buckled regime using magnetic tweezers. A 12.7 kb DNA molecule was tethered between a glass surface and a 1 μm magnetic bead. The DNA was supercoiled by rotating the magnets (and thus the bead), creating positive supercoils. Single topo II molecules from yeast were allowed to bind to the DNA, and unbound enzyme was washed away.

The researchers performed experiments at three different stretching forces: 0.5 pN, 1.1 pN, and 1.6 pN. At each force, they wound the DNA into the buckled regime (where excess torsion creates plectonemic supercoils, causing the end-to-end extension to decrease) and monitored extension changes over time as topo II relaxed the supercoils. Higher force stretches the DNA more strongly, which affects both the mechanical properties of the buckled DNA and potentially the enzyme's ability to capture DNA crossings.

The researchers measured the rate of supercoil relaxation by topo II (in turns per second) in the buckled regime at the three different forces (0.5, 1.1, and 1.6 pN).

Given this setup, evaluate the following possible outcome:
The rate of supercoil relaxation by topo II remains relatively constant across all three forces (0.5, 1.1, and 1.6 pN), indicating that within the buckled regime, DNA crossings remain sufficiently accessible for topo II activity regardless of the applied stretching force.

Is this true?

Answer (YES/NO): NO